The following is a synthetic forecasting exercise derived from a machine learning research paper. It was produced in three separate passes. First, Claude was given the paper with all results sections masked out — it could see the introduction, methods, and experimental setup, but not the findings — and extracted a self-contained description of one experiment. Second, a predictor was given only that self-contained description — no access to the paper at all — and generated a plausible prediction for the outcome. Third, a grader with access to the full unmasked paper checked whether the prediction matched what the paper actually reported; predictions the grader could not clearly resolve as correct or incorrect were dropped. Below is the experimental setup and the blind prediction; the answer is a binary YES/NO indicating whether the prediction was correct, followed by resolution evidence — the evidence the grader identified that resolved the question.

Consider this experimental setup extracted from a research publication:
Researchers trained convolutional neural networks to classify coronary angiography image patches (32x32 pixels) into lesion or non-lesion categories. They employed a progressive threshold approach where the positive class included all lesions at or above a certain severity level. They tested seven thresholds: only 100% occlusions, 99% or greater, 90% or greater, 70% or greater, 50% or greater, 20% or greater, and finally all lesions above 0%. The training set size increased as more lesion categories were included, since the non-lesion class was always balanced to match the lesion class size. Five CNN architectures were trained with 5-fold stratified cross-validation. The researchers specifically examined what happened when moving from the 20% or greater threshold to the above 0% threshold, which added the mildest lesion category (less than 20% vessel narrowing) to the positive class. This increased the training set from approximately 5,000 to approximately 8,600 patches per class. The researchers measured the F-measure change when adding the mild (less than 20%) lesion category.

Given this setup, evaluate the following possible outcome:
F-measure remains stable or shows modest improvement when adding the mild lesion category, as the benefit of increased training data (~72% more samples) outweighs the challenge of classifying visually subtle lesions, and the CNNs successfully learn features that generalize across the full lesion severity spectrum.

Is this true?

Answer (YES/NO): YES